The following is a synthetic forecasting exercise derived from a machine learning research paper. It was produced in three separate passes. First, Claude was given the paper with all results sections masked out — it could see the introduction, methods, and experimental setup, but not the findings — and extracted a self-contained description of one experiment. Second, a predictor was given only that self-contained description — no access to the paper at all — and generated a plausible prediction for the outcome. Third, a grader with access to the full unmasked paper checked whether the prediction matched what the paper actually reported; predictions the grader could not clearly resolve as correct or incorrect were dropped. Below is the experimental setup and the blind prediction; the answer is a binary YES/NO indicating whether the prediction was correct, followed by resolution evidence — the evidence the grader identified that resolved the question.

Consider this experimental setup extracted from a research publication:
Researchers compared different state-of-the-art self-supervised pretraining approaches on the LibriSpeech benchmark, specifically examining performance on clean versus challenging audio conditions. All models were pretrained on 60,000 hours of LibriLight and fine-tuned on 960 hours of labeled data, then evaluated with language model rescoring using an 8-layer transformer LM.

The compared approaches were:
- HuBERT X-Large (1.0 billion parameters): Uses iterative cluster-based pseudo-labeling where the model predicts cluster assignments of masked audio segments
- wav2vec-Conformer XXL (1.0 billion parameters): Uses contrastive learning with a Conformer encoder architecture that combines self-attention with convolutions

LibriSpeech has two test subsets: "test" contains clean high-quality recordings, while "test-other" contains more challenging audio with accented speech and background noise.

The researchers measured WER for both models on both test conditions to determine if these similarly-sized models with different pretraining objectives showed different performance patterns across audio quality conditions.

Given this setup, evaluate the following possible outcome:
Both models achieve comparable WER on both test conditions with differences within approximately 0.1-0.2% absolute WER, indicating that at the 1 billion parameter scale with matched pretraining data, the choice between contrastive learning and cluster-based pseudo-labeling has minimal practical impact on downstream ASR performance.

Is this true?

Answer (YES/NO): NO